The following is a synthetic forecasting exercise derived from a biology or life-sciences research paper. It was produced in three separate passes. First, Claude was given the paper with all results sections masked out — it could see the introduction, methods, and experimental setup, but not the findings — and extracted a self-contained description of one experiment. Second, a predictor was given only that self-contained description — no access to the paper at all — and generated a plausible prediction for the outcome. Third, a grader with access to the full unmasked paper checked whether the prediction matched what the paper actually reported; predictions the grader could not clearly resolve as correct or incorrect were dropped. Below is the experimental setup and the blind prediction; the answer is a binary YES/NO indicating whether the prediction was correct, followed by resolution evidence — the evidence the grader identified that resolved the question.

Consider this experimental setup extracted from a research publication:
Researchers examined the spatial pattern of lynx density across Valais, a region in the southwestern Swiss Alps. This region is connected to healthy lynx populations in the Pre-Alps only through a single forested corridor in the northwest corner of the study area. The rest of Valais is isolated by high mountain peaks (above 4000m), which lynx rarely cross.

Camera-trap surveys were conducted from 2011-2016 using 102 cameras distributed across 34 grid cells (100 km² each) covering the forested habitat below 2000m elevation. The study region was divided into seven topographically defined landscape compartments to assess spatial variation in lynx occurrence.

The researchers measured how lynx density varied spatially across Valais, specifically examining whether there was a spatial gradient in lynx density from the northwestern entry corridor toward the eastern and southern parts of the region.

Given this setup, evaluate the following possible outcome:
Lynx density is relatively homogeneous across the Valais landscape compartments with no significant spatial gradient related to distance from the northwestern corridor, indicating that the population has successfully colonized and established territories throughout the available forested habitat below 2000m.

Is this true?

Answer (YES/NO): NO